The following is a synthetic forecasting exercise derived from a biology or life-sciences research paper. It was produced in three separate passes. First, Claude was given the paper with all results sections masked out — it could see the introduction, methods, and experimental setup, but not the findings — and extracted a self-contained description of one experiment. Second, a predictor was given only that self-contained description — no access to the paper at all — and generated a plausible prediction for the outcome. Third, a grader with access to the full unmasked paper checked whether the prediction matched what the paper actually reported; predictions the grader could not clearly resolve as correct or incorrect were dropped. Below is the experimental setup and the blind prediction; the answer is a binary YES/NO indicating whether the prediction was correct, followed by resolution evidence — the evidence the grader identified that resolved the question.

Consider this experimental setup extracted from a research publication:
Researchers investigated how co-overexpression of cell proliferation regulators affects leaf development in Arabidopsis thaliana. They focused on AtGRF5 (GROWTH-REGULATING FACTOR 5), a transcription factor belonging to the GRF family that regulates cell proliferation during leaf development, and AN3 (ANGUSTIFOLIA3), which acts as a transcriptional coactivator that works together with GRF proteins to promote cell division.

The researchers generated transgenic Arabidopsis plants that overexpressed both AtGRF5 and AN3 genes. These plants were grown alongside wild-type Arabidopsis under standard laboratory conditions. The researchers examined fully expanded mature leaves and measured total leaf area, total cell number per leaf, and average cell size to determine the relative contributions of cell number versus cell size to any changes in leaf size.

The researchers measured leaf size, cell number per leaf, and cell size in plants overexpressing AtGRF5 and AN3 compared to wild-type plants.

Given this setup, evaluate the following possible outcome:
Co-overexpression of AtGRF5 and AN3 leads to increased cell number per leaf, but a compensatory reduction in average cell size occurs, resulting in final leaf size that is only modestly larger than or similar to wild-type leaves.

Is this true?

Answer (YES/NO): NO